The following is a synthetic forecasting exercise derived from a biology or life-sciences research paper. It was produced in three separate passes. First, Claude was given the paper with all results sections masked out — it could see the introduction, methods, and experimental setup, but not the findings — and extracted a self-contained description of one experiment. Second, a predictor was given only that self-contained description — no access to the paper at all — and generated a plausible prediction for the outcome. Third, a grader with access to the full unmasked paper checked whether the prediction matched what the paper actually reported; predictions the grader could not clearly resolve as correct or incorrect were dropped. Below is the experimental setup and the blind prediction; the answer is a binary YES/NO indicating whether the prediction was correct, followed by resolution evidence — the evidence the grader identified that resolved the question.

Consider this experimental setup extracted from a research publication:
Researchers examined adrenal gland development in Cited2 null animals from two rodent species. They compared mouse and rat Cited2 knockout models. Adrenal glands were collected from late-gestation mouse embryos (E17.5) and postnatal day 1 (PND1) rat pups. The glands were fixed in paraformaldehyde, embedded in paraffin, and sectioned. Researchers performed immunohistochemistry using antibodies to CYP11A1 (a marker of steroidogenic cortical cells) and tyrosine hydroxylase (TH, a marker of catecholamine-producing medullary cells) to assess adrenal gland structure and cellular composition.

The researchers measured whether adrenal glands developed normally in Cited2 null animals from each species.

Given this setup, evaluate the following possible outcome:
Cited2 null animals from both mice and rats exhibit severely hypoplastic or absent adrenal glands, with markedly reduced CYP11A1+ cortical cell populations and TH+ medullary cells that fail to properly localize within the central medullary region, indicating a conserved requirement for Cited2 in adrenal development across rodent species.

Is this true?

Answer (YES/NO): NO